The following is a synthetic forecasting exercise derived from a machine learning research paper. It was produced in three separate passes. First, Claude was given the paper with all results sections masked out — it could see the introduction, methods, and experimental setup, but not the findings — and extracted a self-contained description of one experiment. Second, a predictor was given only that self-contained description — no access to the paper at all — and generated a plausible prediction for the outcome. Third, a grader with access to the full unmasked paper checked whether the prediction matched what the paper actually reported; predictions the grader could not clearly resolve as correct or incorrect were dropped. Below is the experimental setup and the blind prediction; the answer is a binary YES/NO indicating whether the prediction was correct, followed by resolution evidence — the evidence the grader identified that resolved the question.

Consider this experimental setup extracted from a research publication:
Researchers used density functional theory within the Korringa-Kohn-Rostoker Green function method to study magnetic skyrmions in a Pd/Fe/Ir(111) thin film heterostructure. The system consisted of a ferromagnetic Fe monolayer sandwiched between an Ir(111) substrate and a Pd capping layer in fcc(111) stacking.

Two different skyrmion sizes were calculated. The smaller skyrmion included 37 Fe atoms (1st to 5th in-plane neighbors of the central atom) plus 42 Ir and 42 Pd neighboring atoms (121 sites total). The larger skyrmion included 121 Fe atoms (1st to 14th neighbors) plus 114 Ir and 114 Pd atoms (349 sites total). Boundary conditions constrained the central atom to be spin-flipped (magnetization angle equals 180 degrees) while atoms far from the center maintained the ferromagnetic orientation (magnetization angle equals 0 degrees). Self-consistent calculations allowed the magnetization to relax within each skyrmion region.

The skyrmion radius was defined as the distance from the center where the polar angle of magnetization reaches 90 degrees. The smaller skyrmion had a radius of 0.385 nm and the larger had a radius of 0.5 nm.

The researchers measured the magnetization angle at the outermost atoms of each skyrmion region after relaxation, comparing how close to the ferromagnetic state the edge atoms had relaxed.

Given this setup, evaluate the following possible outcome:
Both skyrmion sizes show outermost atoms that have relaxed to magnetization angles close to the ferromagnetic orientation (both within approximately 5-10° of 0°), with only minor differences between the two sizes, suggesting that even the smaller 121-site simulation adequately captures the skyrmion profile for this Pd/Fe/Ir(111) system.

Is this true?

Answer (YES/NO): NO